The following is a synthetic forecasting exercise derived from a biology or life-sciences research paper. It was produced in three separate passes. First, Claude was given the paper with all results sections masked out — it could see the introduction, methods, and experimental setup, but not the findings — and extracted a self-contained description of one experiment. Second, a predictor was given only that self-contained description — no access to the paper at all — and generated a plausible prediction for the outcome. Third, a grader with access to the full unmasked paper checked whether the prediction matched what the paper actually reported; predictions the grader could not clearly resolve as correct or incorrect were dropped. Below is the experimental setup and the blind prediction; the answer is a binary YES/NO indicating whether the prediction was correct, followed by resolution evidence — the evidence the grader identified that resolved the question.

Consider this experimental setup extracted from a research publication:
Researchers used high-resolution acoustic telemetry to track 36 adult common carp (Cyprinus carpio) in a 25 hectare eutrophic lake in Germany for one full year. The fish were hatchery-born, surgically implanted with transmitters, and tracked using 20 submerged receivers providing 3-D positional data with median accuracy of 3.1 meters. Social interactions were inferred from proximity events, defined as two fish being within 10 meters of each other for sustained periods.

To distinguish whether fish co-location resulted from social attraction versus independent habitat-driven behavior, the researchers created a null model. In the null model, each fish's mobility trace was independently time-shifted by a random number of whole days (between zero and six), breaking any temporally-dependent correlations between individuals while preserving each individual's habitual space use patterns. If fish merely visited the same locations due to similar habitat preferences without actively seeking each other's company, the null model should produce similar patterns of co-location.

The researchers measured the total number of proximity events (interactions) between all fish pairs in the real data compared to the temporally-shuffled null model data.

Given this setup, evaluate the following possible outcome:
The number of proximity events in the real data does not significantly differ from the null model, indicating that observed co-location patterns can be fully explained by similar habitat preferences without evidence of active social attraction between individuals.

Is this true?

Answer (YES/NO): NO